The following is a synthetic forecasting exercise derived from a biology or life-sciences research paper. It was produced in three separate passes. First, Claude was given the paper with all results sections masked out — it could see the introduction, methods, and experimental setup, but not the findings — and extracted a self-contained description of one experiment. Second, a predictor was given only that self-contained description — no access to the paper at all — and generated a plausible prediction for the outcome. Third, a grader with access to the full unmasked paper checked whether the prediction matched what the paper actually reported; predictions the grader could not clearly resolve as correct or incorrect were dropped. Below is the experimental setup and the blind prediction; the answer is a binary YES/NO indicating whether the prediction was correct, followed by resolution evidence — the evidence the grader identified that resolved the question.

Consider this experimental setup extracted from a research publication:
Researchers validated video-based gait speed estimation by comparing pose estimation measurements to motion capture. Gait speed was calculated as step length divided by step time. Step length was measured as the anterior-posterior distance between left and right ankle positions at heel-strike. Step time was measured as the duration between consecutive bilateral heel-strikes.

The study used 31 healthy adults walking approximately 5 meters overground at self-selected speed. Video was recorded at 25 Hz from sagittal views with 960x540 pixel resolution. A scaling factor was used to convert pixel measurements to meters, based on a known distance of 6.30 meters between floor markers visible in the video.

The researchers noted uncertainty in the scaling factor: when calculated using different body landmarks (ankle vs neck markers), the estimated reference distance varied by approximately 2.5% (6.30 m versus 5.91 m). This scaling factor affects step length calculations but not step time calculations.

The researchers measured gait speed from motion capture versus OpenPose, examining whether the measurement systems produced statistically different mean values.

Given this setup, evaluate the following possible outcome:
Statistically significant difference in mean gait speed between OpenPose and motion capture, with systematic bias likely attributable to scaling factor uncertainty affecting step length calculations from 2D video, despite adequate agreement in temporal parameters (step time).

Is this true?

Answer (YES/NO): NO